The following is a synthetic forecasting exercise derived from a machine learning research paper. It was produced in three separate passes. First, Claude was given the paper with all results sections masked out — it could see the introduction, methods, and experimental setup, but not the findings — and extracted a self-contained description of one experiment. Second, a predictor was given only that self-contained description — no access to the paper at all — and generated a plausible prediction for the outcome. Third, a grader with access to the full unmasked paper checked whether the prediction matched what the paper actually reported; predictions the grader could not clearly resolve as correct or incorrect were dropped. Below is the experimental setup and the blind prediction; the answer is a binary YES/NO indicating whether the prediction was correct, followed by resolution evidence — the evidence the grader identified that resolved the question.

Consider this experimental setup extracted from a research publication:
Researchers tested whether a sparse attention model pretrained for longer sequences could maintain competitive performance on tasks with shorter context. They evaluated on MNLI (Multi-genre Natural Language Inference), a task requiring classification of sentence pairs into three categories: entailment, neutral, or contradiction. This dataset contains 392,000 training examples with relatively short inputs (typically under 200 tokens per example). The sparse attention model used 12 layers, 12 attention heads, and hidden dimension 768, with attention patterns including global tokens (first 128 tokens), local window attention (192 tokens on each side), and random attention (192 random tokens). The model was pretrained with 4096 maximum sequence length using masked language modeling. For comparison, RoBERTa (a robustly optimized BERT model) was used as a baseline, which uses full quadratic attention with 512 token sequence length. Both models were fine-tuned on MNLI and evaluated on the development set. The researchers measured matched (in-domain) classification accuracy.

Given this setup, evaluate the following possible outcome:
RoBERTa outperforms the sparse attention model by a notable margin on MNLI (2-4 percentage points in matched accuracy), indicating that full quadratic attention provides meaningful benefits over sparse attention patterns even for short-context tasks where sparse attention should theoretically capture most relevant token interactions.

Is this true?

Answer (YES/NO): NO